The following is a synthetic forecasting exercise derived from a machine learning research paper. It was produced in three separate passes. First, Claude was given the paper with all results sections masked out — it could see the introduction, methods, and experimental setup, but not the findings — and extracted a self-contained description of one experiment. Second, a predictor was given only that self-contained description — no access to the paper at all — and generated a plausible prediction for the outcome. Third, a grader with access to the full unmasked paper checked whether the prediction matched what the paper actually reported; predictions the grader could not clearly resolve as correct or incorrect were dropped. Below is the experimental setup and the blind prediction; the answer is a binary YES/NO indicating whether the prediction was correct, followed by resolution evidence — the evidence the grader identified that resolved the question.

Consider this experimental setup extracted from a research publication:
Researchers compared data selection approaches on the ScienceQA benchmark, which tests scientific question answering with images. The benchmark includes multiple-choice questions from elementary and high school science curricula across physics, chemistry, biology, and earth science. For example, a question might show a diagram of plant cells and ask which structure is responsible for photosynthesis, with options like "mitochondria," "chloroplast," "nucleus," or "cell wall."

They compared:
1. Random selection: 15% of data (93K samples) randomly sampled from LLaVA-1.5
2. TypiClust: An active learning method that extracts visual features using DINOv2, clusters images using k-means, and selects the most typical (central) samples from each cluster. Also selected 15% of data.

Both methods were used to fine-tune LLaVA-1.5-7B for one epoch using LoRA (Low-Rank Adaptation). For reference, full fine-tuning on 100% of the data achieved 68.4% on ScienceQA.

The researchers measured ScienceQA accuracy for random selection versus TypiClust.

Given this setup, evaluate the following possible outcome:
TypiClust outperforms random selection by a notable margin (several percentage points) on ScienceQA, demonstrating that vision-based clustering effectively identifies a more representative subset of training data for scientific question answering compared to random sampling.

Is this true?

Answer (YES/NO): NO